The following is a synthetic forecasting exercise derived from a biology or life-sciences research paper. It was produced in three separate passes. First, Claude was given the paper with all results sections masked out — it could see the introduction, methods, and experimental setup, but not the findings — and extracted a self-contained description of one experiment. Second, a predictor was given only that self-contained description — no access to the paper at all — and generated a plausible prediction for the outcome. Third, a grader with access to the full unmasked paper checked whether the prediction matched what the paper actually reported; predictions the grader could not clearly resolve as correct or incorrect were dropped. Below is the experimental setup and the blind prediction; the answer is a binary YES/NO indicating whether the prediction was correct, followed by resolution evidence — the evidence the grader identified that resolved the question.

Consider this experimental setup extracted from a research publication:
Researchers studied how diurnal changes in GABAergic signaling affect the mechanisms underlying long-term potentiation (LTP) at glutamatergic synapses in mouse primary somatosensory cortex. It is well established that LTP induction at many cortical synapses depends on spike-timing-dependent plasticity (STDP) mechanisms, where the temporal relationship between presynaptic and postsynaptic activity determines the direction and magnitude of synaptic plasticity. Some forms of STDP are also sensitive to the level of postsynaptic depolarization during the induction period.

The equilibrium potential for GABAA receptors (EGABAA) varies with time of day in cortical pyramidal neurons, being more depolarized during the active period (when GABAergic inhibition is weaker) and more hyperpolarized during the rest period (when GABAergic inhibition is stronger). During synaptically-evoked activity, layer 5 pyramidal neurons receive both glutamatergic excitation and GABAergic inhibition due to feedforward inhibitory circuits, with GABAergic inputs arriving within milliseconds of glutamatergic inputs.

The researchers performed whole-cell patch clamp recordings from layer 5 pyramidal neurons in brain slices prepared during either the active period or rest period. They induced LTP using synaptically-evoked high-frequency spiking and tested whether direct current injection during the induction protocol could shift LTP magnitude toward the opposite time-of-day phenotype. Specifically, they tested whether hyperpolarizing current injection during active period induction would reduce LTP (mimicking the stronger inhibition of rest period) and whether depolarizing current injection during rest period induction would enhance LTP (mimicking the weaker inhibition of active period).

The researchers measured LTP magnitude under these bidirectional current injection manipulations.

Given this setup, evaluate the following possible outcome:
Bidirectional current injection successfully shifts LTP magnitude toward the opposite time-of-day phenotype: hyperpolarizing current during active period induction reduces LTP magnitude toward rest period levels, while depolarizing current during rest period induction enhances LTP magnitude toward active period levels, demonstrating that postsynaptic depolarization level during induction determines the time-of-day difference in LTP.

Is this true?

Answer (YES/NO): YES